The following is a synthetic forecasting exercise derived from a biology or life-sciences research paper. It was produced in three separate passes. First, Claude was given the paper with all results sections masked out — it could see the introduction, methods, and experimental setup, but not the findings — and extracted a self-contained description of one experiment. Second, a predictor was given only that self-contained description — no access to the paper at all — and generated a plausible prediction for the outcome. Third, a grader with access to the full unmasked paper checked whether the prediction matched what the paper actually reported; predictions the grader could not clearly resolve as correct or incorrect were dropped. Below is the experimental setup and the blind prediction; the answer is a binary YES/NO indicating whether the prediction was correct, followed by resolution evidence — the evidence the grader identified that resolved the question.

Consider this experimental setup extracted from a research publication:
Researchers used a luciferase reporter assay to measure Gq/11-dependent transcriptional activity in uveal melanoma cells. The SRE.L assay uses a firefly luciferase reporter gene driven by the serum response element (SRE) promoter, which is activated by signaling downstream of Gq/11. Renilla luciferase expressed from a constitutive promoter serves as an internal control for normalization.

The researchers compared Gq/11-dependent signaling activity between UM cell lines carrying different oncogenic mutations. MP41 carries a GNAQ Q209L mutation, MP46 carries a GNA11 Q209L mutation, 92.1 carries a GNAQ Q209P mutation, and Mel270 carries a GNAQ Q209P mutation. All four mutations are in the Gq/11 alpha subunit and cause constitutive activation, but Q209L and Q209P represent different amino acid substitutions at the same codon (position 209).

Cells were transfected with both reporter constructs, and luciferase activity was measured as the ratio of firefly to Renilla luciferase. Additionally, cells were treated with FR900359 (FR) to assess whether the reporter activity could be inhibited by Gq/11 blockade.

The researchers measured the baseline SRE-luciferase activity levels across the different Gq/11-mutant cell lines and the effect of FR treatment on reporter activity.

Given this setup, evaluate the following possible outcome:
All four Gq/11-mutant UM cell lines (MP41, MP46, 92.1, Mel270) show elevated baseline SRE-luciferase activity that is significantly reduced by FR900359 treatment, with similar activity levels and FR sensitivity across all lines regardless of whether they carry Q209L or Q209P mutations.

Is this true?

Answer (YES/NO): NO